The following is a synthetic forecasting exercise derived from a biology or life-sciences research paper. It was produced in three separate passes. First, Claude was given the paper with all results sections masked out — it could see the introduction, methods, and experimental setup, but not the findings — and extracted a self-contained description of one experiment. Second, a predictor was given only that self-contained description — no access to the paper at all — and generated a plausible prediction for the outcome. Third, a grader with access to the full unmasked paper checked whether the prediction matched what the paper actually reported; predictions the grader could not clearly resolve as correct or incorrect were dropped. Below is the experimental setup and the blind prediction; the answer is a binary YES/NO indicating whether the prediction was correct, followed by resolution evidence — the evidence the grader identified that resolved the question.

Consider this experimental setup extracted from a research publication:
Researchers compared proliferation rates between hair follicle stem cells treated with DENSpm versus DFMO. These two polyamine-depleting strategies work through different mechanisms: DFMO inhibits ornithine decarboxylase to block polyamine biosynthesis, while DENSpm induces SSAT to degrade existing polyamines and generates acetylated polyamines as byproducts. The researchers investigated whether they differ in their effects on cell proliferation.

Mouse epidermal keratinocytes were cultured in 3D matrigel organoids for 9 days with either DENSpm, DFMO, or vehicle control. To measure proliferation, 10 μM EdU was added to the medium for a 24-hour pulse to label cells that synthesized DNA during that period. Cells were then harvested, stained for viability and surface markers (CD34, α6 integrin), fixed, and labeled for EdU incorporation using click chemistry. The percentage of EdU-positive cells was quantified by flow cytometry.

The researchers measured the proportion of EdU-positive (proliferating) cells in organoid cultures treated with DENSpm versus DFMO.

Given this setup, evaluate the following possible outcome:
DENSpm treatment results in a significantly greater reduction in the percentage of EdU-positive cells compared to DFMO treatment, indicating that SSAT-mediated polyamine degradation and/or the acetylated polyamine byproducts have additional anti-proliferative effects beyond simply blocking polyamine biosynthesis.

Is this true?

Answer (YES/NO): NO